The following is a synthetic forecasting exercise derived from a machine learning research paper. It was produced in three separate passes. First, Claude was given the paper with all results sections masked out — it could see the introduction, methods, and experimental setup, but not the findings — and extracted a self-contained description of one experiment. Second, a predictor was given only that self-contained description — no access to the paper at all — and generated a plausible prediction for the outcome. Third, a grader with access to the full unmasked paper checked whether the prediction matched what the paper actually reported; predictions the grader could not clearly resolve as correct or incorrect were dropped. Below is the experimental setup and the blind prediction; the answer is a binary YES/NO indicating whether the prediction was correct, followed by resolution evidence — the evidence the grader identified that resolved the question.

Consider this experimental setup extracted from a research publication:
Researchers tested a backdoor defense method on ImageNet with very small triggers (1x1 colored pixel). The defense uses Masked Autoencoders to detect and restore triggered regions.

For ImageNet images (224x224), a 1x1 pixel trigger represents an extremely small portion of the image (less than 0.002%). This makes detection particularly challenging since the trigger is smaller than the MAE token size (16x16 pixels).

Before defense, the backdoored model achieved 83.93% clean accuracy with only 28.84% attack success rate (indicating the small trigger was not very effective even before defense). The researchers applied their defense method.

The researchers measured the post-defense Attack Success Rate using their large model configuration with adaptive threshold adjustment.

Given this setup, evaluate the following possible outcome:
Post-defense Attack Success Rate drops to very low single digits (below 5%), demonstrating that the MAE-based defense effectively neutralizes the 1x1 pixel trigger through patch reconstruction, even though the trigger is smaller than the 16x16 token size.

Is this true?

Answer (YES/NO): NO